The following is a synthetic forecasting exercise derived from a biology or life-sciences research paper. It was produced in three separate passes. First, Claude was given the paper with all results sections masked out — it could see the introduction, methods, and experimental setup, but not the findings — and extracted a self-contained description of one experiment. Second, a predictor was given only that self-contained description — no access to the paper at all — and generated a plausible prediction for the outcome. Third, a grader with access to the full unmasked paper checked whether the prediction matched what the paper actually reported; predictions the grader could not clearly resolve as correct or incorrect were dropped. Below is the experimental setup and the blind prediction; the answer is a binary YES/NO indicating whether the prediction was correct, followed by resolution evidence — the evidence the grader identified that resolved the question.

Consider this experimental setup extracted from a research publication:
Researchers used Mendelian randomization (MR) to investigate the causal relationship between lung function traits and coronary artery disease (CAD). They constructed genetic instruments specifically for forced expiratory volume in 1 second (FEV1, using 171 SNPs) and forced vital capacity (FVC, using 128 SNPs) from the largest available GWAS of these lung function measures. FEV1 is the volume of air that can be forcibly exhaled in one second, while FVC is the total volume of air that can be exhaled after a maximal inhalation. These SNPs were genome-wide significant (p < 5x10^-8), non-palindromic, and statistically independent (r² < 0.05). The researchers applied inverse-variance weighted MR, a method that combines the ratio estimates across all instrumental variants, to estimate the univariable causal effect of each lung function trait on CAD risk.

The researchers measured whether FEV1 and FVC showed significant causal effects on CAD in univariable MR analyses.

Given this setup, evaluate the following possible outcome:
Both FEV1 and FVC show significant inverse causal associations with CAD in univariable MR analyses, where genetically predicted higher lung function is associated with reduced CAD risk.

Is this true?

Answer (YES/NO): NO